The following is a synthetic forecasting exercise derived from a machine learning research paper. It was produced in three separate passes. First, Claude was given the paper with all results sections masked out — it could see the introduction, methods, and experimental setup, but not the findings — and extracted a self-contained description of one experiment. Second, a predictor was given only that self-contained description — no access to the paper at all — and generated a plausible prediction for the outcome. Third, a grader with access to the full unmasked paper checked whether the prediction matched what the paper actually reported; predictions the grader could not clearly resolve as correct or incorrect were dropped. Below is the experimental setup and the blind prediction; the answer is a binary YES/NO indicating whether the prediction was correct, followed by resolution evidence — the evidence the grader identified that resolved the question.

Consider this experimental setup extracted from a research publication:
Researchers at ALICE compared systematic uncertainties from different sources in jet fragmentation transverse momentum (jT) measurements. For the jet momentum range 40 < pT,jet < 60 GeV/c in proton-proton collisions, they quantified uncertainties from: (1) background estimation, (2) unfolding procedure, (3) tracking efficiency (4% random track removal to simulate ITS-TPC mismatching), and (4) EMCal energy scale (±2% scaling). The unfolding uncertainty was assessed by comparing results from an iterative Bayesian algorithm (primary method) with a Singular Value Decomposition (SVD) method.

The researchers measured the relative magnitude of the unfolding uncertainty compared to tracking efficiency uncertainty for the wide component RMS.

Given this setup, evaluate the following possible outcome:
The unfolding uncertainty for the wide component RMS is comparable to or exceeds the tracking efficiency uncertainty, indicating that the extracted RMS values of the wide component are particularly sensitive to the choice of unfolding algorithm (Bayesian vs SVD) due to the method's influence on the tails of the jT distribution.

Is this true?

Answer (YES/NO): YES